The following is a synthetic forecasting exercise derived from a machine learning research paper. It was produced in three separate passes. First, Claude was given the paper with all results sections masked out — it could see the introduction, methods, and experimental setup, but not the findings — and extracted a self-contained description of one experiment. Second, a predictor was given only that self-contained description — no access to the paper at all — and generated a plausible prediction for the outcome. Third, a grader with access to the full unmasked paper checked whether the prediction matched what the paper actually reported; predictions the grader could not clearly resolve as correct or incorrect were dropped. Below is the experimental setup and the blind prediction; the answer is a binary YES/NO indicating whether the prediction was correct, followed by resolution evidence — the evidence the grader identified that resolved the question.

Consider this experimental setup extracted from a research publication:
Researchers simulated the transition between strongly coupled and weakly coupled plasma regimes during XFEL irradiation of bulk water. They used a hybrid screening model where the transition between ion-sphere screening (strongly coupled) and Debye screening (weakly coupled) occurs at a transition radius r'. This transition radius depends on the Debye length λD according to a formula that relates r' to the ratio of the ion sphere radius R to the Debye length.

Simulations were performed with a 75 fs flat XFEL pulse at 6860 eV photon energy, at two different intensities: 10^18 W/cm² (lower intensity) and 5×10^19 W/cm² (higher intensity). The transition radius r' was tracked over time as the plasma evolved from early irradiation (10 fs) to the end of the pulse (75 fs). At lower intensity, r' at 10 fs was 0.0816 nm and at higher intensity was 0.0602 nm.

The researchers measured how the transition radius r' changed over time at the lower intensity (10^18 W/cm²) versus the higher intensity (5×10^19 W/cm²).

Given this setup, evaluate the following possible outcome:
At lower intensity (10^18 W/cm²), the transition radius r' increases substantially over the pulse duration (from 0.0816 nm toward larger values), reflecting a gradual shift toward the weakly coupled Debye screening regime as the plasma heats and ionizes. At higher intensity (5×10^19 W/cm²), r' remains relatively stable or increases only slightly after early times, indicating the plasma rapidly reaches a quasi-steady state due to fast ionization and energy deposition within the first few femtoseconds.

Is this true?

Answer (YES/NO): NO